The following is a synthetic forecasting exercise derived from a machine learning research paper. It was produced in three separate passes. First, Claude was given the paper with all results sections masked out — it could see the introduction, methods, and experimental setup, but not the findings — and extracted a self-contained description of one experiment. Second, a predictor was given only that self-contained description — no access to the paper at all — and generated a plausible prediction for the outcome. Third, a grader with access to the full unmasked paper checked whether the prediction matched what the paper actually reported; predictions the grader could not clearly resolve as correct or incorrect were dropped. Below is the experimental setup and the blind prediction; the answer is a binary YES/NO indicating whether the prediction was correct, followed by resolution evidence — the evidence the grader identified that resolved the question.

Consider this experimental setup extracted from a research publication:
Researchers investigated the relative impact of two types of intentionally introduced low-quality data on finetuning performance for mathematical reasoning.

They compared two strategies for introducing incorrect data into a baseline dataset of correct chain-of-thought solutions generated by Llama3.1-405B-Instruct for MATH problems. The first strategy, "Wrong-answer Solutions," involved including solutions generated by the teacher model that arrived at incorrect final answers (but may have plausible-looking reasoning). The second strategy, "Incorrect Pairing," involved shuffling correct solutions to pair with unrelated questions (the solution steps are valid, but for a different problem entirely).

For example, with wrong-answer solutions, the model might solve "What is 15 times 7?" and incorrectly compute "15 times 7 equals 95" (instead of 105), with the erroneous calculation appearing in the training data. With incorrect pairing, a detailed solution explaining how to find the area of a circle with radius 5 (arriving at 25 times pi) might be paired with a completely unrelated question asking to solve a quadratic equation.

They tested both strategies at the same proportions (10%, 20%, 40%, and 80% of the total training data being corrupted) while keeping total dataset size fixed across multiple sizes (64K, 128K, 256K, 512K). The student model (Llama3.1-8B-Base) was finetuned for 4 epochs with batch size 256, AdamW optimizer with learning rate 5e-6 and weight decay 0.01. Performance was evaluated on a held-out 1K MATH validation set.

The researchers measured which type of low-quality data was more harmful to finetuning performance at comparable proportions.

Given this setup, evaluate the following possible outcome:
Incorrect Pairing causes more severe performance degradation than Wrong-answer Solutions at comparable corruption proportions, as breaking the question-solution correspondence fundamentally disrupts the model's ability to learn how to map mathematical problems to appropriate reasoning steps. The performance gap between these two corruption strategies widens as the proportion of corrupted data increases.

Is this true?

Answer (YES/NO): NO